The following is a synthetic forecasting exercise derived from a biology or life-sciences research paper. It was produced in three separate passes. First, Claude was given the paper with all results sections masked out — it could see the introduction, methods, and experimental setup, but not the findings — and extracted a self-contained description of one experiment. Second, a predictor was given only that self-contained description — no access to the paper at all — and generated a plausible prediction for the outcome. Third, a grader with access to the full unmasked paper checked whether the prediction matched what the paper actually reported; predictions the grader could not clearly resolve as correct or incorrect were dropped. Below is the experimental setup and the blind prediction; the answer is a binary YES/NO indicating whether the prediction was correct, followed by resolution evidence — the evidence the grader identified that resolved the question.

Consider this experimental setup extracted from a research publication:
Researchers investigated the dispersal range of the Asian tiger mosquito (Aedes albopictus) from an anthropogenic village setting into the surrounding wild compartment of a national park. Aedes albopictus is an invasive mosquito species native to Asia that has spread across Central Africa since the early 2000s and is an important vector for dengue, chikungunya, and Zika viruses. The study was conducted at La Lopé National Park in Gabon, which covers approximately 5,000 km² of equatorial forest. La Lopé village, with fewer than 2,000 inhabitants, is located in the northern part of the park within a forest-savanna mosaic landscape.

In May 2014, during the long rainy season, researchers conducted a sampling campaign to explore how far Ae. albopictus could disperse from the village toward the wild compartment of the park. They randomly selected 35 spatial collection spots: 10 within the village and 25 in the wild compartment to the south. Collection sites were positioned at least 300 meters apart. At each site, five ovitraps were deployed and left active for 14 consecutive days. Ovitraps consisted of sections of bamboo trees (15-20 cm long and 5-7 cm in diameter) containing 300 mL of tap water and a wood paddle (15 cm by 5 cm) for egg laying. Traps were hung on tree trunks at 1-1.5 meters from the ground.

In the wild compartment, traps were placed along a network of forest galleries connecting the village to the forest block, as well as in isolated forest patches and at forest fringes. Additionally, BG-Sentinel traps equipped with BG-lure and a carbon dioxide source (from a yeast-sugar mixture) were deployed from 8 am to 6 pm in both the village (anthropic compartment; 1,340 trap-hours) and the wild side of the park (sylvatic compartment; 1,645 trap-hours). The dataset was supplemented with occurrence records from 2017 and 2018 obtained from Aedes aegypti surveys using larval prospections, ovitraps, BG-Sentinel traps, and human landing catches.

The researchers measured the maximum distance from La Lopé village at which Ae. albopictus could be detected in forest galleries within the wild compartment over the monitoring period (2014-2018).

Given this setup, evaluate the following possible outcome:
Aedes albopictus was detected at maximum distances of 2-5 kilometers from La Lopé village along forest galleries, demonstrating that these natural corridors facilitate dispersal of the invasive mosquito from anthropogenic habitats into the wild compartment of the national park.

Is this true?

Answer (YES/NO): NO